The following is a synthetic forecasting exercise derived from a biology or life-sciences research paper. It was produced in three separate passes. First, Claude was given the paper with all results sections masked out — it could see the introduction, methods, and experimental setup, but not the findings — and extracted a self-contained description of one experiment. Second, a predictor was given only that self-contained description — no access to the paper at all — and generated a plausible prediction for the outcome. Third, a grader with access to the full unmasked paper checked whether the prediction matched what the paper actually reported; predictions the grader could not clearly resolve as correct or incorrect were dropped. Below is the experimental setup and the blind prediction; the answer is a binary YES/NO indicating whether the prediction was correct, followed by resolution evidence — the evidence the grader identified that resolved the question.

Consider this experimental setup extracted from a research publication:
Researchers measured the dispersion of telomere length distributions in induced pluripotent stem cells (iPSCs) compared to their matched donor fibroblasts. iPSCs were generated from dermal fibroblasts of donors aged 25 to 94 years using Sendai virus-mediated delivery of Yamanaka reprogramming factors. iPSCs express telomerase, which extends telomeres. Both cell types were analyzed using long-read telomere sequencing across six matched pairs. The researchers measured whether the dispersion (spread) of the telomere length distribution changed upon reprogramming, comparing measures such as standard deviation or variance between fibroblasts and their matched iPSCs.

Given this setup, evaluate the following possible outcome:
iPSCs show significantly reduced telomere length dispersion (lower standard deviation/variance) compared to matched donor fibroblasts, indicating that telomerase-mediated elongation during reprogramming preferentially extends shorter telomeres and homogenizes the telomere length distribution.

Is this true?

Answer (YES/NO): YES